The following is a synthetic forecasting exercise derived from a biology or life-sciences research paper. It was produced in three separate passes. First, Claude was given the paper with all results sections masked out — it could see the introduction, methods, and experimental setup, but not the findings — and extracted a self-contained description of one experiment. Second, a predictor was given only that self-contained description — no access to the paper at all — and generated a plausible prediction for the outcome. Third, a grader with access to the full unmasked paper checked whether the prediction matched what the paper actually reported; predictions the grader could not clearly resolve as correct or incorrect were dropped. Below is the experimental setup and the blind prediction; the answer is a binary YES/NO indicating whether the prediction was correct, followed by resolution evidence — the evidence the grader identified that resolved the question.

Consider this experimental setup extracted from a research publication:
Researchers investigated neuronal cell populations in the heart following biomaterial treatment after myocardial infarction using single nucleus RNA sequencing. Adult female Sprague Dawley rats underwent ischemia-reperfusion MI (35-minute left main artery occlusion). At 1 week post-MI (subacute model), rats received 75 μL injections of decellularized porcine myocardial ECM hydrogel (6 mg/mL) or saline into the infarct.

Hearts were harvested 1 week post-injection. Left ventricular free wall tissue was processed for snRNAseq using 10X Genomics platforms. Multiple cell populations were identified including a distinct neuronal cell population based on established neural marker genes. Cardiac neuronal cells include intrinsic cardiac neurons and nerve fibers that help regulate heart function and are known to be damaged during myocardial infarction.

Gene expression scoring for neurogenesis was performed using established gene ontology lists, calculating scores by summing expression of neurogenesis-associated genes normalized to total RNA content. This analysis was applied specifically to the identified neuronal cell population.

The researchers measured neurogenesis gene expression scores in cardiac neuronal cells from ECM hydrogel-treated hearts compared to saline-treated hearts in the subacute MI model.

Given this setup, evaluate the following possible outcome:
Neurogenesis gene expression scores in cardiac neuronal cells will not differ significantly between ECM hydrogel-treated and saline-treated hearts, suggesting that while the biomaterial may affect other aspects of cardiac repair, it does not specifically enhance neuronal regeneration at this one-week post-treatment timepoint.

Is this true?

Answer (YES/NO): NO